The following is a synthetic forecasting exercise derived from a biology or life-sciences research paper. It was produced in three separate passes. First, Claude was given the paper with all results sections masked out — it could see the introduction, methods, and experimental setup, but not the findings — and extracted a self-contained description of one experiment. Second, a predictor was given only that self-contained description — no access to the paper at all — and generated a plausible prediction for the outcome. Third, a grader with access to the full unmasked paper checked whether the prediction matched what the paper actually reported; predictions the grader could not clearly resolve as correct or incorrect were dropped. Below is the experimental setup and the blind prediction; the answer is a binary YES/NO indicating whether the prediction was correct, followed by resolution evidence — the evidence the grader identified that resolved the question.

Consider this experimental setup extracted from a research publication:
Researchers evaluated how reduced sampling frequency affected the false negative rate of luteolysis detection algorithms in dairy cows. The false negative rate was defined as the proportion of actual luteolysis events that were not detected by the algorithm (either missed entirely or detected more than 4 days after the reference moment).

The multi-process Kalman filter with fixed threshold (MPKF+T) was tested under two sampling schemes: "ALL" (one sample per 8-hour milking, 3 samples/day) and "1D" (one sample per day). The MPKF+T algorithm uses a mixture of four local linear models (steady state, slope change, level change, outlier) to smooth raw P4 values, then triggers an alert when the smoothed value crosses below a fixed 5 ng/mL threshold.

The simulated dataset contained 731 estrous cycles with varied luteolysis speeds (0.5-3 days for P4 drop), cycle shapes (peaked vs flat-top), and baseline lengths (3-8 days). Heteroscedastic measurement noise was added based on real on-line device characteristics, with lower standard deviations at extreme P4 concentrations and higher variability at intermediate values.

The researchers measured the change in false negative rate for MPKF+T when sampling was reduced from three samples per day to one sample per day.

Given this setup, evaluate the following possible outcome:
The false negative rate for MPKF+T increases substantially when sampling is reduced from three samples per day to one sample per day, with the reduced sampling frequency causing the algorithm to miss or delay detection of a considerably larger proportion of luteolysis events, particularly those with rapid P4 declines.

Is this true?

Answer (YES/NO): NO